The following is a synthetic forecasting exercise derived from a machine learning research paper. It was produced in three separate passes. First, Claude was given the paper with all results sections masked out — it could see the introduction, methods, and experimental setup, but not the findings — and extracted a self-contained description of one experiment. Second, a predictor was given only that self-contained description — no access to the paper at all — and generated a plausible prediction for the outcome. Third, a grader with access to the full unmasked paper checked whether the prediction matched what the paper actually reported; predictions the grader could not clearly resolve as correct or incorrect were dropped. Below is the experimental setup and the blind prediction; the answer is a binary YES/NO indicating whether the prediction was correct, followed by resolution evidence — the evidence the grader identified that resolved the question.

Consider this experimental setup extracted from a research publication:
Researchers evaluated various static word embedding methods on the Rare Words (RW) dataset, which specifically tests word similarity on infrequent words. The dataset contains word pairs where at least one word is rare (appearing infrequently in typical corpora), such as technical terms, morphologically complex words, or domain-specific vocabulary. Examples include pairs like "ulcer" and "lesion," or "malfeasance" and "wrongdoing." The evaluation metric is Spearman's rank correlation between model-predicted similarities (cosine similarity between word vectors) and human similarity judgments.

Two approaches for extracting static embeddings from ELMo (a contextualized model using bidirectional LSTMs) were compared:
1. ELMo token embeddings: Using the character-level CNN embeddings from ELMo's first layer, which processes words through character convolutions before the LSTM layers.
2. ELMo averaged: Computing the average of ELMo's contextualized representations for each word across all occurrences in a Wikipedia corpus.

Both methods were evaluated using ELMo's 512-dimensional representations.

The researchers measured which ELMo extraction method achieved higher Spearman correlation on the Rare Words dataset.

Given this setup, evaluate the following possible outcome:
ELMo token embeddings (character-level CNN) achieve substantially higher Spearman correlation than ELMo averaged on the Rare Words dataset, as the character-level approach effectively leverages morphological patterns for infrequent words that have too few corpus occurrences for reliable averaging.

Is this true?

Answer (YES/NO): YES